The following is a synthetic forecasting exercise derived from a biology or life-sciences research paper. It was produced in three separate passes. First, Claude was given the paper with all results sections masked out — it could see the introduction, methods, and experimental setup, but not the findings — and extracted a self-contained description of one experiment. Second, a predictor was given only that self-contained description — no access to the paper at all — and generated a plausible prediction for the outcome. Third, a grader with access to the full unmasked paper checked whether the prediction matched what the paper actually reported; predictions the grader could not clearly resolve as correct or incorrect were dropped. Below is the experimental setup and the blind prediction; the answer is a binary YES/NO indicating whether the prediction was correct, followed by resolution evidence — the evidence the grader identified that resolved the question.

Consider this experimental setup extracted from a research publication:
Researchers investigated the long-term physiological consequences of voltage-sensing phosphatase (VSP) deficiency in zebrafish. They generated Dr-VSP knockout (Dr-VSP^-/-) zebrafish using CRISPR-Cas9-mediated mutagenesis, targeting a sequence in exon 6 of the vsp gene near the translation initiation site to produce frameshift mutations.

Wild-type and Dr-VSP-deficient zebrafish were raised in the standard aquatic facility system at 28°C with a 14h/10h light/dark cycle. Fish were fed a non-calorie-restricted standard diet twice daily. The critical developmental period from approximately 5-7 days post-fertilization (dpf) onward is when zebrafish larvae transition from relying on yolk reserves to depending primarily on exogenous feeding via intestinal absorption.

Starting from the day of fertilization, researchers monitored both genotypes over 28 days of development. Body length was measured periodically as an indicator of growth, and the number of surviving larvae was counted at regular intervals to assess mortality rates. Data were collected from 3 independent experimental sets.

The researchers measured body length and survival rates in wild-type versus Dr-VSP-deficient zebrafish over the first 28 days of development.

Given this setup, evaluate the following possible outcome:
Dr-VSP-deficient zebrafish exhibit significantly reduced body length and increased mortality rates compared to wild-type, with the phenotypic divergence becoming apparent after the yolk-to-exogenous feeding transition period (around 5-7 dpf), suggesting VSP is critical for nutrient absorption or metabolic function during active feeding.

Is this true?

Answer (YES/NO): YES